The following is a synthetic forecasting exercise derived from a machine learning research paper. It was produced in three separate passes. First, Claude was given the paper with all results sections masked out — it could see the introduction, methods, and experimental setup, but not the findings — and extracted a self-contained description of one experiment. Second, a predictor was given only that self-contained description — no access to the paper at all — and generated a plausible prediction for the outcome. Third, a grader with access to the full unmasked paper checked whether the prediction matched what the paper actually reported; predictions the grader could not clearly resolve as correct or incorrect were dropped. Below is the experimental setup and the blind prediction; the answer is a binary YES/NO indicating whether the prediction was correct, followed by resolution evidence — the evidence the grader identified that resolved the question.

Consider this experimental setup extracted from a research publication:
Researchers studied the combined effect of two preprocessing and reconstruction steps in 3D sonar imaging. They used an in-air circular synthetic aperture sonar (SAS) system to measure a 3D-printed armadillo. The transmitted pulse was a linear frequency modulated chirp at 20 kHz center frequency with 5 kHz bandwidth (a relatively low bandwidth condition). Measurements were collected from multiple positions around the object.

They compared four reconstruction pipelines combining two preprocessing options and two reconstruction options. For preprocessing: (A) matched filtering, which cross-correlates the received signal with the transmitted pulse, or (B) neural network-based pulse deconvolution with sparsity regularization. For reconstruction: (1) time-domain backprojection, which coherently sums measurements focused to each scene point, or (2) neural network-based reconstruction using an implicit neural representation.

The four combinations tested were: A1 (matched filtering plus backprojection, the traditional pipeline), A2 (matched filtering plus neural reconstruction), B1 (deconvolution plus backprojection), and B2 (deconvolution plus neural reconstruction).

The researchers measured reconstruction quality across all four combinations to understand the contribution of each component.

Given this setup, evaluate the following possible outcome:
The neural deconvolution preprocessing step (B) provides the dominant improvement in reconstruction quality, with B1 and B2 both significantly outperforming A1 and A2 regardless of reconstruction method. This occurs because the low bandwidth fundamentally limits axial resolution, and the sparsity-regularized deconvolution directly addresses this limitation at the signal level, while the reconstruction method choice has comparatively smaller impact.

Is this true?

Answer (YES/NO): NO